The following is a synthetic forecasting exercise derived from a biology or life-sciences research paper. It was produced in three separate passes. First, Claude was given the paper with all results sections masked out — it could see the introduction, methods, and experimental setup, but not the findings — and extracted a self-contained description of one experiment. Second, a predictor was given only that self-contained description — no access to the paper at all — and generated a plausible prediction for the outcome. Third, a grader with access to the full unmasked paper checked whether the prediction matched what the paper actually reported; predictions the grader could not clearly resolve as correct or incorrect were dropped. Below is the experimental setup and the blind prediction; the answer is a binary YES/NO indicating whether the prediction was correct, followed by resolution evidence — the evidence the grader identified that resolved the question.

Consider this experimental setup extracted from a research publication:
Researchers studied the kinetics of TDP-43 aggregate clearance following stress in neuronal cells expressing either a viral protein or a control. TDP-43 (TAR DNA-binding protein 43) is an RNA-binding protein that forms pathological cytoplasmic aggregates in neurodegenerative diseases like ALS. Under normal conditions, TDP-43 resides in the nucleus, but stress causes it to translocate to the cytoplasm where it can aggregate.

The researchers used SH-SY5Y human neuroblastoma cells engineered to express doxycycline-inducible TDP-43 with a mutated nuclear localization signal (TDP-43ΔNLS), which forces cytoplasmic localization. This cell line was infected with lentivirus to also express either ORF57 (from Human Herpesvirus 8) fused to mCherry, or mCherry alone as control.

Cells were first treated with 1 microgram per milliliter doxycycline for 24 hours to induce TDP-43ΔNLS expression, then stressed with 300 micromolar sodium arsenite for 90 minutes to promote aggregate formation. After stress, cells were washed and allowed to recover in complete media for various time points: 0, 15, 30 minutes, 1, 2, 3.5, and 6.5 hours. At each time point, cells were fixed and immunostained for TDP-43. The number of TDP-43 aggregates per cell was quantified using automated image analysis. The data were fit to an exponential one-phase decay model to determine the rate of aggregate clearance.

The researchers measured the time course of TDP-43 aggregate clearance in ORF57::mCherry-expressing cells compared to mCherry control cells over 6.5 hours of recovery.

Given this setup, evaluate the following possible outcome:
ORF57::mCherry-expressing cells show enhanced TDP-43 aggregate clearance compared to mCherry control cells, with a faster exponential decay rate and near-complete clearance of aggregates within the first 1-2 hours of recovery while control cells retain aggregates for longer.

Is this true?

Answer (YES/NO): NO